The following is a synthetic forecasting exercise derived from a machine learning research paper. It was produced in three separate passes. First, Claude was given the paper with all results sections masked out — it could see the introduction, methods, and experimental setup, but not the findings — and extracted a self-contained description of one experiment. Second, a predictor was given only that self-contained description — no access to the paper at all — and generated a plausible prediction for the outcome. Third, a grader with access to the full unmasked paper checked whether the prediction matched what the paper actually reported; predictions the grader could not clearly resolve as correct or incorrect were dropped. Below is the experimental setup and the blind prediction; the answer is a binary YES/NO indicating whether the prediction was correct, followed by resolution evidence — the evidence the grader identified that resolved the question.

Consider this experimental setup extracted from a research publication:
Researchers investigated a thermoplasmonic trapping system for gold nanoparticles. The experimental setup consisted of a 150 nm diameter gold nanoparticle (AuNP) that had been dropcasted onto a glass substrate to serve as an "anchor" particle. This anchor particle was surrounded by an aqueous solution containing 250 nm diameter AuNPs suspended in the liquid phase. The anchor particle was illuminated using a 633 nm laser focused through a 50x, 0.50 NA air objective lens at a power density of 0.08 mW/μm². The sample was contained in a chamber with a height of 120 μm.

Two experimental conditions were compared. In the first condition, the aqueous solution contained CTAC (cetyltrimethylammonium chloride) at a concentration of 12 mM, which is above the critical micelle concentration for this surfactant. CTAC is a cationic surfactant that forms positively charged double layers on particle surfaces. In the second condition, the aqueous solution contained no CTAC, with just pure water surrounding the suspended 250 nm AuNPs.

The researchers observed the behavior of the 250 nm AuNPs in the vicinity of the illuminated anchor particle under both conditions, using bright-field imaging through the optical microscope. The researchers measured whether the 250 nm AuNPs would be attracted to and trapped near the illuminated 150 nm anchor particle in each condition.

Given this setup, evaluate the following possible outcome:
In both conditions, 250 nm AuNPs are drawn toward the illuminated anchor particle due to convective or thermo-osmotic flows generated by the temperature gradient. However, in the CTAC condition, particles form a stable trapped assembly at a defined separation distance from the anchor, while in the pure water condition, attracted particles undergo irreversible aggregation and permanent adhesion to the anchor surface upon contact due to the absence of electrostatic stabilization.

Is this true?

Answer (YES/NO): NO